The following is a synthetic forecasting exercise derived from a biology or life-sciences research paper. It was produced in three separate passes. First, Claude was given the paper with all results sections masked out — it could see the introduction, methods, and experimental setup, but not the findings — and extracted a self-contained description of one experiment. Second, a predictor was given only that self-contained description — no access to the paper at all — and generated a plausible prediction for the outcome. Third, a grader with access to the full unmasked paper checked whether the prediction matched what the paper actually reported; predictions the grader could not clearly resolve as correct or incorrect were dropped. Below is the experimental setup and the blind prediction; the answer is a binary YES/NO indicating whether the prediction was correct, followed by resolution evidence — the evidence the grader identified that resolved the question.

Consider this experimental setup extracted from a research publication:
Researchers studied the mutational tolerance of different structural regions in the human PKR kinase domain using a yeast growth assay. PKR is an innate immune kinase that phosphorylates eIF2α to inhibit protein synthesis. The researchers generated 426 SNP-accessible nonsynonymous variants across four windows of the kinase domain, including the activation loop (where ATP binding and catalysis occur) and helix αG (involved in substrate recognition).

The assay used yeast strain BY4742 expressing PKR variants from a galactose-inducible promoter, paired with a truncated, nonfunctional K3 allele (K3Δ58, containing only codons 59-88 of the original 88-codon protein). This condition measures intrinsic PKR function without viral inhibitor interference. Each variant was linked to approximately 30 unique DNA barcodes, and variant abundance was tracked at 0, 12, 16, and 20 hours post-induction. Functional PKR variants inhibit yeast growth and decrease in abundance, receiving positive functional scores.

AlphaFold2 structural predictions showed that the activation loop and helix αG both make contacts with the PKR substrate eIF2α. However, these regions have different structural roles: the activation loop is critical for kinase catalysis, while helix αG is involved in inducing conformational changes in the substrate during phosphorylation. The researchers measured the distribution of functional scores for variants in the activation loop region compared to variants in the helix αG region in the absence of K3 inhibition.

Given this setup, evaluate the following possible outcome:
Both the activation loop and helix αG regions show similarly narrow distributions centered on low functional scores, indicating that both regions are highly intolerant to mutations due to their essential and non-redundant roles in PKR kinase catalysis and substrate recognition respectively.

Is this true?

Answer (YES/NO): NO